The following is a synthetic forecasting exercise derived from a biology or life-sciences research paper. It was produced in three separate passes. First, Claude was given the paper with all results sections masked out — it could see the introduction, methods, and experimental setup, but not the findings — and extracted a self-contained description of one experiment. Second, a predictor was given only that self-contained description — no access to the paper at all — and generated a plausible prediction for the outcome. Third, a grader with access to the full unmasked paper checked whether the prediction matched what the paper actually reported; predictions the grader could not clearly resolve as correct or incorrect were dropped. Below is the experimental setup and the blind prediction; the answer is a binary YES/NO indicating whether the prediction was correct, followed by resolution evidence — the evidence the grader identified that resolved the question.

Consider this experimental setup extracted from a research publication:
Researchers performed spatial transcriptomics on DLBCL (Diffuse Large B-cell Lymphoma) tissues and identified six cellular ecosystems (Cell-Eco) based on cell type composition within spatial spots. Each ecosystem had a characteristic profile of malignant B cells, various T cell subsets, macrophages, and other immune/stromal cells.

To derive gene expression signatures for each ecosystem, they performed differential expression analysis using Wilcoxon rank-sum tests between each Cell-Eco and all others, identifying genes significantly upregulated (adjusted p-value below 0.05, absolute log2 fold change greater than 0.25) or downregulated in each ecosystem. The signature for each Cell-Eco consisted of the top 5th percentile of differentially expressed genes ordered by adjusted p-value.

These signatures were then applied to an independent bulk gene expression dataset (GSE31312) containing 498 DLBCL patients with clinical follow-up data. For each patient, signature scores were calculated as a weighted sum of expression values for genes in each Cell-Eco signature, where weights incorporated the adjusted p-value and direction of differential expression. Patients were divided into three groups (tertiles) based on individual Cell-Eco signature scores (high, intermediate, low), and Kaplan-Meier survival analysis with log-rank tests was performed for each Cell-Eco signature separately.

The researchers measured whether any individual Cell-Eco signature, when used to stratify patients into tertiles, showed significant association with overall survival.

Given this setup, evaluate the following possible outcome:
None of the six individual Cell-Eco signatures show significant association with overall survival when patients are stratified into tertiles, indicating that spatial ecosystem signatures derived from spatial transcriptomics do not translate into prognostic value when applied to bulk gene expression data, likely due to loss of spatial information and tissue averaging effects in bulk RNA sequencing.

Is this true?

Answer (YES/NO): NO